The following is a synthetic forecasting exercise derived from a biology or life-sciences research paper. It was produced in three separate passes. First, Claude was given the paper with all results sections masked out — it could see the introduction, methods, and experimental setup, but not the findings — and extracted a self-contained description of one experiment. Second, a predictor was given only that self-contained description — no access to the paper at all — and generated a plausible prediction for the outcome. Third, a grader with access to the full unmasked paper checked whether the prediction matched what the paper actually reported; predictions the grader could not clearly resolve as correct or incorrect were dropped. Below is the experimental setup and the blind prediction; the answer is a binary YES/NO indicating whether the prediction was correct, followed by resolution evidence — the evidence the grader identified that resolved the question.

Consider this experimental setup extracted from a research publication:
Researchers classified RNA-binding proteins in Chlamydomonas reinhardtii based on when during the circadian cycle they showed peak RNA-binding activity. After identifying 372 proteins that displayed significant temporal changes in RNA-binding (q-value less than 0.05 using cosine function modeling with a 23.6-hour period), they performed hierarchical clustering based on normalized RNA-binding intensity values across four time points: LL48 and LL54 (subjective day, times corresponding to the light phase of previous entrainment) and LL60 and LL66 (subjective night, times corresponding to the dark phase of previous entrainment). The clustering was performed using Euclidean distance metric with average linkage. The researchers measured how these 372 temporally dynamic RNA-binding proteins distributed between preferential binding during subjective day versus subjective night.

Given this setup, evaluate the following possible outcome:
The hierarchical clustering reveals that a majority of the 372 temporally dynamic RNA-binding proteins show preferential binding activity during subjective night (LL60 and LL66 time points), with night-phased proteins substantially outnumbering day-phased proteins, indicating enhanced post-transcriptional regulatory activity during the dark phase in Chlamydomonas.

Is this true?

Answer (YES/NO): NO